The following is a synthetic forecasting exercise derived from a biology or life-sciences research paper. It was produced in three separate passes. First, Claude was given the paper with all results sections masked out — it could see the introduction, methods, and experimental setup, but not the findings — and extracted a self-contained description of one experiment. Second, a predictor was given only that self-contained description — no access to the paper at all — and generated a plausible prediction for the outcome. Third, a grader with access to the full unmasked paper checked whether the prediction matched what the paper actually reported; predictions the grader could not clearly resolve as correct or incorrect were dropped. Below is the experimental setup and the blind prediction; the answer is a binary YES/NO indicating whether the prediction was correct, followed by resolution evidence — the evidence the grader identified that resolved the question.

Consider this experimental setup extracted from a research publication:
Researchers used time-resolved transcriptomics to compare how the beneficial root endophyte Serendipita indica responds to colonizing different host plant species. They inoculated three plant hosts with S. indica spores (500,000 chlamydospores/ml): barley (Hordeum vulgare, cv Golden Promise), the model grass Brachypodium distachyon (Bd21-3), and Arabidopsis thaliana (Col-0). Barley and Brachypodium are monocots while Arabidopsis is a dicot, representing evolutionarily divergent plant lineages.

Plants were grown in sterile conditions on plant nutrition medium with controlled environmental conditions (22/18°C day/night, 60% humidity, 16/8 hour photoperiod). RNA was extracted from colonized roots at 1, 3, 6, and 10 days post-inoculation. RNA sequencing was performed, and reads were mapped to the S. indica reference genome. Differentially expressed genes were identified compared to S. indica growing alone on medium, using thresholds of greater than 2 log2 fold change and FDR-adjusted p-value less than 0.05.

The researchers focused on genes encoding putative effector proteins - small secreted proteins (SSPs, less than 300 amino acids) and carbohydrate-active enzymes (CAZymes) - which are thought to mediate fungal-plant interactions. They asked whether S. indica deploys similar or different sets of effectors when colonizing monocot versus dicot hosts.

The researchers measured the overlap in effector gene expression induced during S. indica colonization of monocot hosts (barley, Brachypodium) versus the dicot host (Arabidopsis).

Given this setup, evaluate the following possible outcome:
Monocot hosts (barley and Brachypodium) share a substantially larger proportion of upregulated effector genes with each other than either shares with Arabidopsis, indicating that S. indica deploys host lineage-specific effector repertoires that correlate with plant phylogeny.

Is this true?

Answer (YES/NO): NO